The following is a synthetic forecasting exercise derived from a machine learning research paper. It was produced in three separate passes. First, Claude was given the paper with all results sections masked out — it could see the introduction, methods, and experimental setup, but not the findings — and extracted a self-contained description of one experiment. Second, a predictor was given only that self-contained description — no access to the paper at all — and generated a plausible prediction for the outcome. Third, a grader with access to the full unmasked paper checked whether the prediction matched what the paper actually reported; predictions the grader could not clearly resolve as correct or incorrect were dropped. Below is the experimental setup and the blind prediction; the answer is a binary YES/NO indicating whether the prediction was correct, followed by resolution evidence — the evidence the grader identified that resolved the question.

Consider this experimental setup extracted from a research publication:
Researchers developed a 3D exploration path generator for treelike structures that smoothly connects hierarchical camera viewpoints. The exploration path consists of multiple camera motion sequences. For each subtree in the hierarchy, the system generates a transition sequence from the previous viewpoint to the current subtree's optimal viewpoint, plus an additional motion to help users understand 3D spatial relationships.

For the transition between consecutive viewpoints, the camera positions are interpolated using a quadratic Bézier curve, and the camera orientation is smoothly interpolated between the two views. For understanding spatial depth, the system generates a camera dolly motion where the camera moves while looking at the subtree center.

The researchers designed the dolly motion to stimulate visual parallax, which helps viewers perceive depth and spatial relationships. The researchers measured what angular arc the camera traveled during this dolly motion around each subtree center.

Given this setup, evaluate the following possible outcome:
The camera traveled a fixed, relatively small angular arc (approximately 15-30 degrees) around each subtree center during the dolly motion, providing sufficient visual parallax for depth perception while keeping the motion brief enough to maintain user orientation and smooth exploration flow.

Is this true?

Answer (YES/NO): NO